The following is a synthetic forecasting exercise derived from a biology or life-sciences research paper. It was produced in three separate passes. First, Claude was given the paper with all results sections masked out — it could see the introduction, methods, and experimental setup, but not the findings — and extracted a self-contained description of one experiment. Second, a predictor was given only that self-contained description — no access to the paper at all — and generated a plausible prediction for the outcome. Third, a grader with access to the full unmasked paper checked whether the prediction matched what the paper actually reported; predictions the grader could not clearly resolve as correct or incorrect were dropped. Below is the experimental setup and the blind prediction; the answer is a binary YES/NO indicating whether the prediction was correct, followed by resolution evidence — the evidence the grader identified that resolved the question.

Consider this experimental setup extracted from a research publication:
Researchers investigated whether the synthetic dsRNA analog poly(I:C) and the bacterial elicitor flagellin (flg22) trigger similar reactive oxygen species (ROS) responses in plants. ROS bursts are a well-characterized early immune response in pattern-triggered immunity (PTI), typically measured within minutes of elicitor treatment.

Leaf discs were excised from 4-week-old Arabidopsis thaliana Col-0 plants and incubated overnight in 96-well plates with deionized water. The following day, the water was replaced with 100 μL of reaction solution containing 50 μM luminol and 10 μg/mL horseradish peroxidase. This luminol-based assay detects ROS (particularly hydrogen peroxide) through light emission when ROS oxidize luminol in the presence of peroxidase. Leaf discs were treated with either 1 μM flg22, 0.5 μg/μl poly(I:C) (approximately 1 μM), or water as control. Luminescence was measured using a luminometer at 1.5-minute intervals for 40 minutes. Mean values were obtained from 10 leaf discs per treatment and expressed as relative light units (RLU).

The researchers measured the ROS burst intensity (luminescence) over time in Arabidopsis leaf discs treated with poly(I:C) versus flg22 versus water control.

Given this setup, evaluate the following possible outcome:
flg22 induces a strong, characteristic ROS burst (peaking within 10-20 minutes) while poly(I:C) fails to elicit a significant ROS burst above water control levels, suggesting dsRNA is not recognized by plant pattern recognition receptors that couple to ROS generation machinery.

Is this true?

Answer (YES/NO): YES